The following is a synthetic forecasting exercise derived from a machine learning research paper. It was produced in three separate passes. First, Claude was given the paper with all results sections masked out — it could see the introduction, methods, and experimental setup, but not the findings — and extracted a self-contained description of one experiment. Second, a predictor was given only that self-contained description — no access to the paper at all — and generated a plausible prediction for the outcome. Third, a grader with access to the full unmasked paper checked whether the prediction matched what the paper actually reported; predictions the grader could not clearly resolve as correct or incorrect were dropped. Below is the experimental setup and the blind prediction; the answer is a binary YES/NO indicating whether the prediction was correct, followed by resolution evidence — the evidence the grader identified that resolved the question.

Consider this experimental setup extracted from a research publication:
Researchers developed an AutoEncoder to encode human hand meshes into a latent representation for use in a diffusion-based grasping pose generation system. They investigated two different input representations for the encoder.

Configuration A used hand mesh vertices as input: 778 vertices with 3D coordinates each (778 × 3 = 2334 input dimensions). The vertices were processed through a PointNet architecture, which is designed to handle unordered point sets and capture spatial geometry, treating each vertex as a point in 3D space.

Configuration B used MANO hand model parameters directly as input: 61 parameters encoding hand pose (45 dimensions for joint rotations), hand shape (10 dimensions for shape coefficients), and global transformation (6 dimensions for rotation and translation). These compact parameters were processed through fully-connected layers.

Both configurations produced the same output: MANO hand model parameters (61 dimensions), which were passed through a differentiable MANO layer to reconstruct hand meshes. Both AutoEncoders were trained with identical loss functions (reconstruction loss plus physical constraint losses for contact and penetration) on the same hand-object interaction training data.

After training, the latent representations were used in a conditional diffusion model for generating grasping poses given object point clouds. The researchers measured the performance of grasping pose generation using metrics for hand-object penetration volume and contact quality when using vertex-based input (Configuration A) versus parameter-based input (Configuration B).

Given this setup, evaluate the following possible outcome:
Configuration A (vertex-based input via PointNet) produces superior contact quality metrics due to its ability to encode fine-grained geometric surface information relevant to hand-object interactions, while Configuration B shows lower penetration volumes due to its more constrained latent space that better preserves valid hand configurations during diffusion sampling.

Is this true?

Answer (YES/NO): NO